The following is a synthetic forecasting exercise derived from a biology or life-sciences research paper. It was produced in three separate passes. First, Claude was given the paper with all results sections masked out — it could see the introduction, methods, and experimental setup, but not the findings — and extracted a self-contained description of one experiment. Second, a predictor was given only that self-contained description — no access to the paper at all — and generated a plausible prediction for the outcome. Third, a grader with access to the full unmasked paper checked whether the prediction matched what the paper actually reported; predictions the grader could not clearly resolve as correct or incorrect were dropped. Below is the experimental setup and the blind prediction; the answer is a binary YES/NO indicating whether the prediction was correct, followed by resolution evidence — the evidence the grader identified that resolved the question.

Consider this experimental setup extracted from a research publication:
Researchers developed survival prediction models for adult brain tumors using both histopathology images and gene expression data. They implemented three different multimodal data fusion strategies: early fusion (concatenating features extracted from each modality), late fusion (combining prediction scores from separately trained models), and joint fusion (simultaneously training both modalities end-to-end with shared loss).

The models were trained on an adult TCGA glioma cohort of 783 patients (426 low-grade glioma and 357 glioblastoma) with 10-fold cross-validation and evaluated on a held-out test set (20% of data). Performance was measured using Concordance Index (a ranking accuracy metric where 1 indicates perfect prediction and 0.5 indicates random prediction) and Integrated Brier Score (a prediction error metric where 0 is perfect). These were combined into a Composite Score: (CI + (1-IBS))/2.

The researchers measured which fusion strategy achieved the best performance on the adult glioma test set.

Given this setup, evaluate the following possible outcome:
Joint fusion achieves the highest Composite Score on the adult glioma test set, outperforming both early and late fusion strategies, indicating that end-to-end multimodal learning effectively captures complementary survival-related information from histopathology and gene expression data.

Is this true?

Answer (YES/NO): NO